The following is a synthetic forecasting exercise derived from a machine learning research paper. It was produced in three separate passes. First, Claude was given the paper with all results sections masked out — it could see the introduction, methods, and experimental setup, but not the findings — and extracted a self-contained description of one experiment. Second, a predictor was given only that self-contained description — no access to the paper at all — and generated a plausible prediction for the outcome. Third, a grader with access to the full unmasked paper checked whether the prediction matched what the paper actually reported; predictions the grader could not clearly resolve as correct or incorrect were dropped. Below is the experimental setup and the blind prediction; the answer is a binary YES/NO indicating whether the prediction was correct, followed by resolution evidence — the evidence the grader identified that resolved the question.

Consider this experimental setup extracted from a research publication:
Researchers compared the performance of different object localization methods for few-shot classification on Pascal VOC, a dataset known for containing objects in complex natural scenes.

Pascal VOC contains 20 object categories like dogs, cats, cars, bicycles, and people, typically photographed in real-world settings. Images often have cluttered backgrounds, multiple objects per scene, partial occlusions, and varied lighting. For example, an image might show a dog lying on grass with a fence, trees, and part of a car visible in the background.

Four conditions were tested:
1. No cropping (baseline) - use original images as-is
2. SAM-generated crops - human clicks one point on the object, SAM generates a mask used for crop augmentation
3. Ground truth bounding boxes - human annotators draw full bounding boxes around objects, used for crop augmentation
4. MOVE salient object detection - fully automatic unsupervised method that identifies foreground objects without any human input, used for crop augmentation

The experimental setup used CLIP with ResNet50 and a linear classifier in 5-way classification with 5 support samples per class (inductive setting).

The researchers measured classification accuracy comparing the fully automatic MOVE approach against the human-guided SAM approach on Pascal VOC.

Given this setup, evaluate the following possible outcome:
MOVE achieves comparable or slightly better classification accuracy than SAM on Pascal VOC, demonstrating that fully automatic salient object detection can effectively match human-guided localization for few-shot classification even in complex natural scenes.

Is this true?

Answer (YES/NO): NO